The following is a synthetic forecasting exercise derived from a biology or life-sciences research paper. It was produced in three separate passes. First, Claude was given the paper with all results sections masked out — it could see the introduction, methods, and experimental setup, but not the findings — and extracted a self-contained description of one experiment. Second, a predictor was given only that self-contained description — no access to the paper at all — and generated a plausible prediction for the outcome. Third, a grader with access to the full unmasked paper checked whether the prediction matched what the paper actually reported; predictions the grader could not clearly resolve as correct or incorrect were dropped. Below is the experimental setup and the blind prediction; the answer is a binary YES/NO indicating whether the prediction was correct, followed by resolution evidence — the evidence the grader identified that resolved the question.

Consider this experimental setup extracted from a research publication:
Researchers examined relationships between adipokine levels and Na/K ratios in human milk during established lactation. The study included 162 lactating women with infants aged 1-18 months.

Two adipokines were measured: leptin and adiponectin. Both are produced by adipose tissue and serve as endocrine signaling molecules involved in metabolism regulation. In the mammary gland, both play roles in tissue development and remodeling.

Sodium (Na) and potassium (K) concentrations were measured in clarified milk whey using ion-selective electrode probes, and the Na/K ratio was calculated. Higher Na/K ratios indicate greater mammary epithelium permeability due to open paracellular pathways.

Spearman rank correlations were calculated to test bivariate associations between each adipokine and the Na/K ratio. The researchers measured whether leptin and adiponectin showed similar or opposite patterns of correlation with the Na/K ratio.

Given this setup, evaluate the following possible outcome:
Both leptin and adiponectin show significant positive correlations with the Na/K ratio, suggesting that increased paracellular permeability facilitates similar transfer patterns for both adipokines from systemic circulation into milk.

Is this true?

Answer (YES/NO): NO